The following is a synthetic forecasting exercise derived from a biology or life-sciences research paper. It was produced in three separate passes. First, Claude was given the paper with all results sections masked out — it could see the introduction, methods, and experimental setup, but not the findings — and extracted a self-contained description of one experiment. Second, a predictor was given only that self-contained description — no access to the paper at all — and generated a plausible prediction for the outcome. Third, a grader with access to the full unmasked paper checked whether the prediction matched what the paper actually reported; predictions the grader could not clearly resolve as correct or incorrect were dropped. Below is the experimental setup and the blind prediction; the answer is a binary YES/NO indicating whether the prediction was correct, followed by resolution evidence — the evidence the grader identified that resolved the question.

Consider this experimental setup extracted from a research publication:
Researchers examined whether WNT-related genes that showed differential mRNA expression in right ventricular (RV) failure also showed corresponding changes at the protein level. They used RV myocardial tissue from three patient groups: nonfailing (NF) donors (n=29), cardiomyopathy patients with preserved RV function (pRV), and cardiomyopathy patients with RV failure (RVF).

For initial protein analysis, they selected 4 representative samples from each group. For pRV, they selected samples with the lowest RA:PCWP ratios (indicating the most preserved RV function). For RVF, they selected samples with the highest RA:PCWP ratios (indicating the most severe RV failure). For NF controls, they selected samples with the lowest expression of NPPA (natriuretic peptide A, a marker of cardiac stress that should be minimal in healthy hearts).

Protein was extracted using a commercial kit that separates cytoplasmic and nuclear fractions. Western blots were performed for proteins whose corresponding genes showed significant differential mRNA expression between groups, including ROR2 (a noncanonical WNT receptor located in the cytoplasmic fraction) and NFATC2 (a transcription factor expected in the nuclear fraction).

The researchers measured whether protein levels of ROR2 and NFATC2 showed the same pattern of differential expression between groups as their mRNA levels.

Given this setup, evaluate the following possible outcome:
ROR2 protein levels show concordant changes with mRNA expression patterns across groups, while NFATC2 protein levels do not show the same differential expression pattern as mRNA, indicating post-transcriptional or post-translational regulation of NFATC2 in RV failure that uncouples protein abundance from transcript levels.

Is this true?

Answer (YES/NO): YES